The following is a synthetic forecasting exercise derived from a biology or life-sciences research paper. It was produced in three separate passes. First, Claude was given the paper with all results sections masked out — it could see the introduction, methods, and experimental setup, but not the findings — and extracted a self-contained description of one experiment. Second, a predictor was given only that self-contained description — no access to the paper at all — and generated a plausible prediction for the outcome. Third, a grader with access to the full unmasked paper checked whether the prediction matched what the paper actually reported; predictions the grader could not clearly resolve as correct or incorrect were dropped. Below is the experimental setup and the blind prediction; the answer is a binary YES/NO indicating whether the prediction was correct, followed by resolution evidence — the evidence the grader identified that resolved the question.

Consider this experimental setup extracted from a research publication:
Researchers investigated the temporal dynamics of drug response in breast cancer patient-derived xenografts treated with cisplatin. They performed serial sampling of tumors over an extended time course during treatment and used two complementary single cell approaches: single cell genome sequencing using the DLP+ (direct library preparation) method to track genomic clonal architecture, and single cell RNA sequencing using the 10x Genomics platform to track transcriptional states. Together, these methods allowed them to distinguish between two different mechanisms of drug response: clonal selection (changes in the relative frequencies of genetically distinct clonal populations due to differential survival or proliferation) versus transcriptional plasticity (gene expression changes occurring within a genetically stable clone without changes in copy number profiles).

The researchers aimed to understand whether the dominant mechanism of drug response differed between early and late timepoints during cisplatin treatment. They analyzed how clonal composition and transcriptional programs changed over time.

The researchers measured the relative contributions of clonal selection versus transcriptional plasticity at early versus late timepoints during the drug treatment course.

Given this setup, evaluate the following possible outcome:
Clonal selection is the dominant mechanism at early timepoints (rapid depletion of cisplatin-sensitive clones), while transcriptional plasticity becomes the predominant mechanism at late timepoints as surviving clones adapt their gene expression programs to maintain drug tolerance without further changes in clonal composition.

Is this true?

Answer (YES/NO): YES